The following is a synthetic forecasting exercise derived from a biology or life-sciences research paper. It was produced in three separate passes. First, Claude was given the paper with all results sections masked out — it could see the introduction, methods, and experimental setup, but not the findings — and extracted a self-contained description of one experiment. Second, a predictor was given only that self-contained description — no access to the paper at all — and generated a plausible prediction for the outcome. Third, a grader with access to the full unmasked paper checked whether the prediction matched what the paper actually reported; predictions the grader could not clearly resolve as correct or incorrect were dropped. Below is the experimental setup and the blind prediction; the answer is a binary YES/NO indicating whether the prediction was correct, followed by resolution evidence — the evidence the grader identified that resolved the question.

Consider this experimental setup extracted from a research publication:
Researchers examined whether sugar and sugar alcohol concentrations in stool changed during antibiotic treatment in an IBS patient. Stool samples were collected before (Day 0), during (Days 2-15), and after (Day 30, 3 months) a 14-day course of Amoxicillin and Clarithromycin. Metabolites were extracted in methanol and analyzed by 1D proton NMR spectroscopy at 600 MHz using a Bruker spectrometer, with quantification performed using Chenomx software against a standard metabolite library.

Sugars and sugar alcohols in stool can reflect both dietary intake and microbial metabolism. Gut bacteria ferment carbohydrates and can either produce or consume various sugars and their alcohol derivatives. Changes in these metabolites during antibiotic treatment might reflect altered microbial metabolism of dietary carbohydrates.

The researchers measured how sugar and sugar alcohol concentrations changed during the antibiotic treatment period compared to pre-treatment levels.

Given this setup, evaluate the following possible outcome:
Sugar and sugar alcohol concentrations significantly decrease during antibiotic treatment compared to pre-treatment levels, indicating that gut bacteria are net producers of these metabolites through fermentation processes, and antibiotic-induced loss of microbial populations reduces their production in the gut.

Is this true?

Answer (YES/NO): NO